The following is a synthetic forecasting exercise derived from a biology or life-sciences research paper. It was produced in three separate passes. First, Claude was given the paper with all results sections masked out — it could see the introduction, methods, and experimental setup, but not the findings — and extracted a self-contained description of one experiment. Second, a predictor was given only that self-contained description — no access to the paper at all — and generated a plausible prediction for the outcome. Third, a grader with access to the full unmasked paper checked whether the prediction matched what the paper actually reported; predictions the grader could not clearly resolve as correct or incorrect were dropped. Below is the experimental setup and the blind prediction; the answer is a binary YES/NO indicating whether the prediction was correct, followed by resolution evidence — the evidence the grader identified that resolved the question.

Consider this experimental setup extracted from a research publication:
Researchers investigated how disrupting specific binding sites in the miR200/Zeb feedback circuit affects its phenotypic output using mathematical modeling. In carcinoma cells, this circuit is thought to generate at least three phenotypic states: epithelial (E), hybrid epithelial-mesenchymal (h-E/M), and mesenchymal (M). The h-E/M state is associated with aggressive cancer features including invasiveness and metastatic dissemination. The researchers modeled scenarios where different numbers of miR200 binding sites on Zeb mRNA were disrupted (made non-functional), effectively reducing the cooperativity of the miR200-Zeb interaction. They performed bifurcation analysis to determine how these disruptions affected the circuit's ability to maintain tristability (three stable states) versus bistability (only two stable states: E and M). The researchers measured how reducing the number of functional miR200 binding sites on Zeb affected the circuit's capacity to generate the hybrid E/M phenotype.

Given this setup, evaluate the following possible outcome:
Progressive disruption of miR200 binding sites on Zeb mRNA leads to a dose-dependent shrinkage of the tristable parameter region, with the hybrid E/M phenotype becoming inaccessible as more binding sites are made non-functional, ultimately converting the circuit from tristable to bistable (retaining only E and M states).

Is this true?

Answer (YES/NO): NO